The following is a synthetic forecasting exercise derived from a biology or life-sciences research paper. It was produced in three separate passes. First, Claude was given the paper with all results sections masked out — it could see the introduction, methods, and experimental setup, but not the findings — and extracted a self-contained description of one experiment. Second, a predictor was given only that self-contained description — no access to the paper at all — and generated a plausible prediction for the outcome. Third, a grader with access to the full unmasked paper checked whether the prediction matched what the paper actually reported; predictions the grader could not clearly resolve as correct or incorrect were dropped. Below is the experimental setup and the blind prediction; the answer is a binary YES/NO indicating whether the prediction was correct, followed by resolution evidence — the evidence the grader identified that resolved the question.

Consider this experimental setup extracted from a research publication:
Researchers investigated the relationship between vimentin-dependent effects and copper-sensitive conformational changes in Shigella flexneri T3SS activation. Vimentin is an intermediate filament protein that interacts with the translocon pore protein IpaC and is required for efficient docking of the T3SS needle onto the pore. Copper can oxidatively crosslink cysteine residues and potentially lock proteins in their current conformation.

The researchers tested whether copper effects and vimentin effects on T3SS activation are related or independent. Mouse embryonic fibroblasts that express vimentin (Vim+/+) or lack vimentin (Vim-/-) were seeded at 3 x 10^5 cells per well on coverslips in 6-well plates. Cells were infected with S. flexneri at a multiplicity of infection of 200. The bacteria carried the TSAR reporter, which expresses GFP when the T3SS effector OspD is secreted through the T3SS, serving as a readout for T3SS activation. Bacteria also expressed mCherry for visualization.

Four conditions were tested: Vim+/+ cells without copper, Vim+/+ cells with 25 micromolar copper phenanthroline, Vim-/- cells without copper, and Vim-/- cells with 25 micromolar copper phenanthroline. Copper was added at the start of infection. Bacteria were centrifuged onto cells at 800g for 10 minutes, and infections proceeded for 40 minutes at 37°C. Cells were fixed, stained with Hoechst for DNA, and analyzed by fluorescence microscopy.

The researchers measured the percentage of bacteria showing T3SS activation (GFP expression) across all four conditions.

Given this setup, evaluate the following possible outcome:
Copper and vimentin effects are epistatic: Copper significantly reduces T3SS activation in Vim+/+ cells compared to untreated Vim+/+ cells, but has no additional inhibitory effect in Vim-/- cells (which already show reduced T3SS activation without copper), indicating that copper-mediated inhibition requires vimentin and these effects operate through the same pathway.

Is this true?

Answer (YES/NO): YES